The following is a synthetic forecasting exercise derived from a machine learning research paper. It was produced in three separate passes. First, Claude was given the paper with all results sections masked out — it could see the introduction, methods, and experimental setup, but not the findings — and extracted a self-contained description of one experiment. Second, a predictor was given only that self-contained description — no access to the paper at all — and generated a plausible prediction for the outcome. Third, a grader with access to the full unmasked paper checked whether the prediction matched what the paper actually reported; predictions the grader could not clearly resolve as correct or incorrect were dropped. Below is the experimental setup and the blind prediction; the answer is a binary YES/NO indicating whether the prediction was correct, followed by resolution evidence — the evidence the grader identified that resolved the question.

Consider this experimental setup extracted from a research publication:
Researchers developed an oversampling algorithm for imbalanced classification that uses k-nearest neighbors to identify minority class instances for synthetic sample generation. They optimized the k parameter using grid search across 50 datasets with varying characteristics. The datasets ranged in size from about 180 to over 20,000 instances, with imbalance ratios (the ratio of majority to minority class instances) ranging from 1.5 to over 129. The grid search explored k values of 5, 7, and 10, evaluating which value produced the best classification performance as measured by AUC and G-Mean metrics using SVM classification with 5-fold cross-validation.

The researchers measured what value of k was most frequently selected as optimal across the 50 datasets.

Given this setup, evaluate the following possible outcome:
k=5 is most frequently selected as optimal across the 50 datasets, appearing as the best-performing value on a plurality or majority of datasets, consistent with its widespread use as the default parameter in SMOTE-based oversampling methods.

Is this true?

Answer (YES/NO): YES